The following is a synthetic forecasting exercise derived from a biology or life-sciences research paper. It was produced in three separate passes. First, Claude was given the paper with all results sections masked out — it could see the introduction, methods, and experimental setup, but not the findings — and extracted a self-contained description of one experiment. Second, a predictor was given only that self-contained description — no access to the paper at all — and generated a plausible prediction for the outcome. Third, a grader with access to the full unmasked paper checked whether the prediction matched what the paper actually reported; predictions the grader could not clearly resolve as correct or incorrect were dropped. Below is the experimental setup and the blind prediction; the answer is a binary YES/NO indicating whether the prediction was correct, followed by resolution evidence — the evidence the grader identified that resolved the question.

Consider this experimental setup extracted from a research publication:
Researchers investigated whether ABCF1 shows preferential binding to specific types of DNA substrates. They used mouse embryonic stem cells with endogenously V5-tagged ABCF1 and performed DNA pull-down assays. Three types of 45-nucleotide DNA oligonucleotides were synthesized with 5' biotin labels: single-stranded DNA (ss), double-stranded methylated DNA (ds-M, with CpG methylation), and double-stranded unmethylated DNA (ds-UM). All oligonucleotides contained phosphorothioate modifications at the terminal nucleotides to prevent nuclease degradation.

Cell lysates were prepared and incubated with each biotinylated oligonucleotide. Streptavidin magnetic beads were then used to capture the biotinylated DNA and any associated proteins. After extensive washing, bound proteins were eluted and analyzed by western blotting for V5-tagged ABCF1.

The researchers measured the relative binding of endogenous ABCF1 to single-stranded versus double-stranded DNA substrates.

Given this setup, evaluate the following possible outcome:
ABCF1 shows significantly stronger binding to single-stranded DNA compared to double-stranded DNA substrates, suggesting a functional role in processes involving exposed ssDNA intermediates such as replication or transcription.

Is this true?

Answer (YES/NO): NO